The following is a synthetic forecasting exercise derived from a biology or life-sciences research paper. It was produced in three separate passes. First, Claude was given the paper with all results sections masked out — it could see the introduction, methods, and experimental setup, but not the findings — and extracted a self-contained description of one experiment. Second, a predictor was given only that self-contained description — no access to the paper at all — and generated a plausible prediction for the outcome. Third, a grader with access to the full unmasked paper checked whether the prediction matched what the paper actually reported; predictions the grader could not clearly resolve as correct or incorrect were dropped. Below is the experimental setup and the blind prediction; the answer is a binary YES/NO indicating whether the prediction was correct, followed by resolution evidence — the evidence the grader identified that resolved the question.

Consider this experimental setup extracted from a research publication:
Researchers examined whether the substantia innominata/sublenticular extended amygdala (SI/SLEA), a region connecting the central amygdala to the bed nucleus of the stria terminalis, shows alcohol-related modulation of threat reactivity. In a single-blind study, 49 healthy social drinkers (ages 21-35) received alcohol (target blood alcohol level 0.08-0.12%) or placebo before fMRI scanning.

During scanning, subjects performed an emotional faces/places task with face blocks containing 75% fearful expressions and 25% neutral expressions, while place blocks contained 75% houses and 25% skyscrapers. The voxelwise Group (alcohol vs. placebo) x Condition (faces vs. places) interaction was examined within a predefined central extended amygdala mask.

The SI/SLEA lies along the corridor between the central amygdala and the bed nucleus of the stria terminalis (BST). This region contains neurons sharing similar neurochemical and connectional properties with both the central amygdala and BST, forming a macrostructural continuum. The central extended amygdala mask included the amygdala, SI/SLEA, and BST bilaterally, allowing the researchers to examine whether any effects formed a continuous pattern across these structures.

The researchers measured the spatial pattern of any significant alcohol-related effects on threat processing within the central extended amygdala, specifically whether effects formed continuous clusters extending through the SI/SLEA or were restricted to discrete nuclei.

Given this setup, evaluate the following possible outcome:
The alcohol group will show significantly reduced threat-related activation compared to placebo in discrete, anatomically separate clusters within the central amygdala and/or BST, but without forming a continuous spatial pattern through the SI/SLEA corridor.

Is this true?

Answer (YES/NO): NO